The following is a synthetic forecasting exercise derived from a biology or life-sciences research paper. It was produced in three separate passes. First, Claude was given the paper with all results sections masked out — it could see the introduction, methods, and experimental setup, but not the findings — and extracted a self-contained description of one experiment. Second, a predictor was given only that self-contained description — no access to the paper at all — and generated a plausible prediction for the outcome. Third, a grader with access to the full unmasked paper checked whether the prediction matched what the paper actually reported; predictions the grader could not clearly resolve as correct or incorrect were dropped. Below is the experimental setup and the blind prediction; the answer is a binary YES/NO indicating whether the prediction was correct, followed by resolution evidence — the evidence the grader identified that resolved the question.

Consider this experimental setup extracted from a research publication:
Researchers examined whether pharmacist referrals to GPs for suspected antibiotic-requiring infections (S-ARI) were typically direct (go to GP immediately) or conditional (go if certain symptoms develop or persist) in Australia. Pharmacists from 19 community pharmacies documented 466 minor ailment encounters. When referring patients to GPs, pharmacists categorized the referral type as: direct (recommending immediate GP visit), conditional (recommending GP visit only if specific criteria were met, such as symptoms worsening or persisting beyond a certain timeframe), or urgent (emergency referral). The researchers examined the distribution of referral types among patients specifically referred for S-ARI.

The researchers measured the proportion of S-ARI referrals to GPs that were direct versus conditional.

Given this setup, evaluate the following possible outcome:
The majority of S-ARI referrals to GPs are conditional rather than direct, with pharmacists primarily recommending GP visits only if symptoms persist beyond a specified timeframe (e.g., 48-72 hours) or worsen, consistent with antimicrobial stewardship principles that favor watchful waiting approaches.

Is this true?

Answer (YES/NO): NO